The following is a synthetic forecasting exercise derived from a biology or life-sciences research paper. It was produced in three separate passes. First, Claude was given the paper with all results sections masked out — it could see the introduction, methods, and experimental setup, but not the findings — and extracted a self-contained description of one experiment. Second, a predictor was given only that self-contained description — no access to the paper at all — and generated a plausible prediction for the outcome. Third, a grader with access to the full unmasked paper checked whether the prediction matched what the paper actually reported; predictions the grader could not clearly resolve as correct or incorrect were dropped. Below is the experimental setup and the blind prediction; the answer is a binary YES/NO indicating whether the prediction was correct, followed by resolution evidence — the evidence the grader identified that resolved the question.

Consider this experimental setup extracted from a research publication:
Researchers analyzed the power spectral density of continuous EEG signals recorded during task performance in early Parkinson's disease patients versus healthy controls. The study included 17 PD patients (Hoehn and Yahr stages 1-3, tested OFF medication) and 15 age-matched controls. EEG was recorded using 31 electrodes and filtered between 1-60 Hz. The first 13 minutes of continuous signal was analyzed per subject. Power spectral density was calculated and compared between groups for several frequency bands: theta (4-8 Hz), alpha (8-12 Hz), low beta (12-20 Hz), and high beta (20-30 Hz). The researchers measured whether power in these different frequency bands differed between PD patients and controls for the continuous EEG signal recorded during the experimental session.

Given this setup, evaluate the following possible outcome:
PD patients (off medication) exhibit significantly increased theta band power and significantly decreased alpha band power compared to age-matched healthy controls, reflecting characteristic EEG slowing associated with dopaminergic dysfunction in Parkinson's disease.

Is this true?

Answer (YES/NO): NO